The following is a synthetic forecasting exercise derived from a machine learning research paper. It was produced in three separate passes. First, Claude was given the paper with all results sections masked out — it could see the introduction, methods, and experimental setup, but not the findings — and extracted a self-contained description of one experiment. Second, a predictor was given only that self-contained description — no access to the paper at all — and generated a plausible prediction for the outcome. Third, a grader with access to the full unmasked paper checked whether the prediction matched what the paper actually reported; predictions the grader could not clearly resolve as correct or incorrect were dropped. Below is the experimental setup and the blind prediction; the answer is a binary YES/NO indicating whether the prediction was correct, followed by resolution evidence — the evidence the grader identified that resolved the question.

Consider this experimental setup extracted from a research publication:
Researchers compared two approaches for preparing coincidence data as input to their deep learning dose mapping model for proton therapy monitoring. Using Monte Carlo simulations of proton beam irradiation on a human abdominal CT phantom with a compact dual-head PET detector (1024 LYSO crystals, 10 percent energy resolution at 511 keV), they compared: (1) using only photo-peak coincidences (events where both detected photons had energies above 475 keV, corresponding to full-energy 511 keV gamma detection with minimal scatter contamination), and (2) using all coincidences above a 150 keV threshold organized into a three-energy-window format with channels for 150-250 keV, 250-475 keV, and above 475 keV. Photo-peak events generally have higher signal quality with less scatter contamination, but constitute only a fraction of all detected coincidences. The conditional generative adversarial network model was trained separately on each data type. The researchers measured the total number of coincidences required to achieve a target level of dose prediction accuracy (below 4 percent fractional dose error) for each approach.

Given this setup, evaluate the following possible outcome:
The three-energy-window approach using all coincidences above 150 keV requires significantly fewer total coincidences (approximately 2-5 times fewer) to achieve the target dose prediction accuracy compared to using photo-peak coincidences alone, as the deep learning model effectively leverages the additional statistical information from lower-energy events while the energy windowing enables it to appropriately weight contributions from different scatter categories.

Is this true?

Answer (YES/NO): NO